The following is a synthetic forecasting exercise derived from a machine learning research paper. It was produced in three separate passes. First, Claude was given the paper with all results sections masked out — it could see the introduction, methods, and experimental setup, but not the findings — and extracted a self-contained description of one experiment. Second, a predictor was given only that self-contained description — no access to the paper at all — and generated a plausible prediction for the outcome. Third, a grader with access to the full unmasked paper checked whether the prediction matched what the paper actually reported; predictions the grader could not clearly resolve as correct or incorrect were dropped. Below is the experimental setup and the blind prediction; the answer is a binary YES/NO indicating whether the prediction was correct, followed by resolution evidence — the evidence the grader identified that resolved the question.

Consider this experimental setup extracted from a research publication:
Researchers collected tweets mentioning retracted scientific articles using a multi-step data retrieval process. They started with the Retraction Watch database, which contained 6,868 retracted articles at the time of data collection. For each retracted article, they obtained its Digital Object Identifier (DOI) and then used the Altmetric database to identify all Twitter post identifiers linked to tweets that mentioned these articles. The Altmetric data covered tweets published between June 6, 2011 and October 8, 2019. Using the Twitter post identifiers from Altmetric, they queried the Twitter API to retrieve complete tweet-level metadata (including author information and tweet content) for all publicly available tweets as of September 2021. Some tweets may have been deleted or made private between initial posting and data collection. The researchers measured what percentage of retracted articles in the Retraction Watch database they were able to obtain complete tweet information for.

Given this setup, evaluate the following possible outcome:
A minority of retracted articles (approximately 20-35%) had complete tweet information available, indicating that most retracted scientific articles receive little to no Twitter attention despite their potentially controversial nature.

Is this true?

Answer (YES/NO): NO